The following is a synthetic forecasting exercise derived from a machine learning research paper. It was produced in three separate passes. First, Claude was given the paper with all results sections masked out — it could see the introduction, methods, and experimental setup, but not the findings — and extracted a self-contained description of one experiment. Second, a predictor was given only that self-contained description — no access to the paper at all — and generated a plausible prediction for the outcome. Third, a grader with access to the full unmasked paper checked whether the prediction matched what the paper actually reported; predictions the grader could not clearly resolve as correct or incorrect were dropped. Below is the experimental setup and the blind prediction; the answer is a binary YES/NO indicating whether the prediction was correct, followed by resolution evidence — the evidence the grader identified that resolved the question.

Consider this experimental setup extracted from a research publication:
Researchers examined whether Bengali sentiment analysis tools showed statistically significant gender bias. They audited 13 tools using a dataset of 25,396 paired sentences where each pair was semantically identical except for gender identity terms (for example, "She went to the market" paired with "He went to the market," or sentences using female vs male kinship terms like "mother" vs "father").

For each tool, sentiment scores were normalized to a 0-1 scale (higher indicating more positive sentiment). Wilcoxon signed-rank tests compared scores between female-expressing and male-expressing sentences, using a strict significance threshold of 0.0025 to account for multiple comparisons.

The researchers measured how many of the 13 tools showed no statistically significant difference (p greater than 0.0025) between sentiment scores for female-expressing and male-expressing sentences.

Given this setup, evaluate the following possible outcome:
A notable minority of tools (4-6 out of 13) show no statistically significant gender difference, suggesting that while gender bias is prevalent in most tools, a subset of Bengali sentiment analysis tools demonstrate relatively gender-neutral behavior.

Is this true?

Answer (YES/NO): NO